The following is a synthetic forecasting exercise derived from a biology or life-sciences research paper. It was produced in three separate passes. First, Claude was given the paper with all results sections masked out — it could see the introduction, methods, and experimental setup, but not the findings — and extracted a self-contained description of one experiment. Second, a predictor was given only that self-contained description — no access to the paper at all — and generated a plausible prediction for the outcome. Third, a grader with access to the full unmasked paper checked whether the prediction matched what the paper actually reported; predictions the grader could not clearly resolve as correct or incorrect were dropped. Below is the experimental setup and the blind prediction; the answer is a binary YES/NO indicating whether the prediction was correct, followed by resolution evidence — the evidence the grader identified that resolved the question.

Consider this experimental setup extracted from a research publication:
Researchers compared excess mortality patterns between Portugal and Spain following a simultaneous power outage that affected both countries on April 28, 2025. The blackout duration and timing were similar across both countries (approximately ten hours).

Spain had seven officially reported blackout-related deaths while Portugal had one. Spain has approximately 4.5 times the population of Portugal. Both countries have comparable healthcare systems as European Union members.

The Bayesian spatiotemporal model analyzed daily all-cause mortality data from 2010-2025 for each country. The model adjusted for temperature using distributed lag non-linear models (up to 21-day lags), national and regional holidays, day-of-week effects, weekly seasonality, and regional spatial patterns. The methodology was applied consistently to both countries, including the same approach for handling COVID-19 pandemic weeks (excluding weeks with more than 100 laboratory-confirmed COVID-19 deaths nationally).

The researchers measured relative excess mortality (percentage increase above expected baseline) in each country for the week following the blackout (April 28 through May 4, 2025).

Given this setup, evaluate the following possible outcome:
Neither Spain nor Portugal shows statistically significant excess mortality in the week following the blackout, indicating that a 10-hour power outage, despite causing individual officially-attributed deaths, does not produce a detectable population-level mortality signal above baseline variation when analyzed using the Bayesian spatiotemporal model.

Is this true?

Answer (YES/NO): NO